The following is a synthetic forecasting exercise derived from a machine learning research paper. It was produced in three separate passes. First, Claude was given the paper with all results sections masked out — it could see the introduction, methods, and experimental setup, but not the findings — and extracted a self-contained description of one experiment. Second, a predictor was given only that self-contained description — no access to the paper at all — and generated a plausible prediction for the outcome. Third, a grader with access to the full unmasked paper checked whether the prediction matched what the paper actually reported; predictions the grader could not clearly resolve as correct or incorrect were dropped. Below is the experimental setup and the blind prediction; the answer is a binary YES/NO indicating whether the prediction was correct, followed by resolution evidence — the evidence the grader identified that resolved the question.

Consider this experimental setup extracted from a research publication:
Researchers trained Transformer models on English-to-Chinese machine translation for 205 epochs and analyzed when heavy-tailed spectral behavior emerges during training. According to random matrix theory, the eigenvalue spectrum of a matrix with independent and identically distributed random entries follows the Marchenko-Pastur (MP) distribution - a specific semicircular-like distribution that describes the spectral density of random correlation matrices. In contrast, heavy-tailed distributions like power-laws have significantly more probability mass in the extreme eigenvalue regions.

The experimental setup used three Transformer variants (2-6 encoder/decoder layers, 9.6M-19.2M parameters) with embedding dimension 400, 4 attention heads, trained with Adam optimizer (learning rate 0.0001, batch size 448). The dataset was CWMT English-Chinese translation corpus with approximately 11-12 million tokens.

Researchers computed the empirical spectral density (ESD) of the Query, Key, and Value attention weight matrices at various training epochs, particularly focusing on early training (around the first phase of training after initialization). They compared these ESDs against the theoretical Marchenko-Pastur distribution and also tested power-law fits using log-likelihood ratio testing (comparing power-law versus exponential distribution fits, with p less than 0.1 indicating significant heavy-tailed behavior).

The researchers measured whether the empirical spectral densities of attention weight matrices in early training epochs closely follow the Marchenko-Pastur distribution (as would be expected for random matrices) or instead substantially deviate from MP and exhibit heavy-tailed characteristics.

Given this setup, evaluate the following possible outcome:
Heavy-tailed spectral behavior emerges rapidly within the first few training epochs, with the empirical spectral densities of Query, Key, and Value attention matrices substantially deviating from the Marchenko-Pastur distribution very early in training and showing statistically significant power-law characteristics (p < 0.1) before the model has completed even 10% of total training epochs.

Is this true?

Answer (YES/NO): NO